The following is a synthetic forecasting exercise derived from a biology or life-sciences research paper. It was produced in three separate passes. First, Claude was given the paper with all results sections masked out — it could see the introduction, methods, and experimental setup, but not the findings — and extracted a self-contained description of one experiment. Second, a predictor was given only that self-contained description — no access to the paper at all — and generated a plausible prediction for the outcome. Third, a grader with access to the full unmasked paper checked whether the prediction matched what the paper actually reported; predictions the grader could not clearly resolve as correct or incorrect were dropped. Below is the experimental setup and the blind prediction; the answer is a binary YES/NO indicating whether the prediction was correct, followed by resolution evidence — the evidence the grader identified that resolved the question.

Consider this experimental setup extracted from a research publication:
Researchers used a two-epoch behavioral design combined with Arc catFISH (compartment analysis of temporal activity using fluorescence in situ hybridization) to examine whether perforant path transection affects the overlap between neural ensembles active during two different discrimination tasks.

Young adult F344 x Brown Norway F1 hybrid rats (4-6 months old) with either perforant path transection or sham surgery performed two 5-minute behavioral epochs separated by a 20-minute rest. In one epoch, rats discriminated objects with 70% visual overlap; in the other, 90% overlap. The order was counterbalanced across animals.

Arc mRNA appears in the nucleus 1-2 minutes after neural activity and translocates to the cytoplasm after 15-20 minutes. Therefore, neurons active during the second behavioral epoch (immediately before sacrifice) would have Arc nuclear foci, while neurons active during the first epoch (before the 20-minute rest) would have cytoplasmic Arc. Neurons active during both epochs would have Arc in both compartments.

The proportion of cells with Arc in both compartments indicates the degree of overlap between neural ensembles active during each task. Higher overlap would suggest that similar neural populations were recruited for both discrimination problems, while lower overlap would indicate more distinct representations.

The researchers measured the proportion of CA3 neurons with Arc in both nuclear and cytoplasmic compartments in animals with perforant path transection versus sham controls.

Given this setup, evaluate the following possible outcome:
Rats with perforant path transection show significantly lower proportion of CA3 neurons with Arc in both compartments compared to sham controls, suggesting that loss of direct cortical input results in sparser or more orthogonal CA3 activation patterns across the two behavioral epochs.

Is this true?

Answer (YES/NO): NO